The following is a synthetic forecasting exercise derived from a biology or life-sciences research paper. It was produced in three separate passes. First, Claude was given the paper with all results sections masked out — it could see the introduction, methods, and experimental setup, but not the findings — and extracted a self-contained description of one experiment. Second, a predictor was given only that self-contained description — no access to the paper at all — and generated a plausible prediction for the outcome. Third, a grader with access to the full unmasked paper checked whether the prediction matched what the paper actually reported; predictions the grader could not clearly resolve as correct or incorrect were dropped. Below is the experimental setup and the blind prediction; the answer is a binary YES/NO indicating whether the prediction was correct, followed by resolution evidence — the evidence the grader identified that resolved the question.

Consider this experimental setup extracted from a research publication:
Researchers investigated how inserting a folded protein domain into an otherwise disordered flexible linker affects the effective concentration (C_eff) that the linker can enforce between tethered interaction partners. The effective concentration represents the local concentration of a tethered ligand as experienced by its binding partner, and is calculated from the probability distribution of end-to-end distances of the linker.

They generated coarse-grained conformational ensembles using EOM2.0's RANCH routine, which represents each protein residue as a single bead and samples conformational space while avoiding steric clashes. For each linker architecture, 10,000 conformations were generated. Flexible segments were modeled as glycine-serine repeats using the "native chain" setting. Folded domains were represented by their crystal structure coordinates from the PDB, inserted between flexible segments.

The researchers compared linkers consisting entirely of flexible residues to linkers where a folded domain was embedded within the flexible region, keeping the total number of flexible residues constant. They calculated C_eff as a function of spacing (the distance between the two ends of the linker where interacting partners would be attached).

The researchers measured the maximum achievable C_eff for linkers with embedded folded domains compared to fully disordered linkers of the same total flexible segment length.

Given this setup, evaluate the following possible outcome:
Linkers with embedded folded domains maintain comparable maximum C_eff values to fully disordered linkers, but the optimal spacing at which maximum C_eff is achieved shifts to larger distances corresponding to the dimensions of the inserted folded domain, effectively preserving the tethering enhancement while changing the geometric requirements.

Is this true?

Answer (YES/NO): NO